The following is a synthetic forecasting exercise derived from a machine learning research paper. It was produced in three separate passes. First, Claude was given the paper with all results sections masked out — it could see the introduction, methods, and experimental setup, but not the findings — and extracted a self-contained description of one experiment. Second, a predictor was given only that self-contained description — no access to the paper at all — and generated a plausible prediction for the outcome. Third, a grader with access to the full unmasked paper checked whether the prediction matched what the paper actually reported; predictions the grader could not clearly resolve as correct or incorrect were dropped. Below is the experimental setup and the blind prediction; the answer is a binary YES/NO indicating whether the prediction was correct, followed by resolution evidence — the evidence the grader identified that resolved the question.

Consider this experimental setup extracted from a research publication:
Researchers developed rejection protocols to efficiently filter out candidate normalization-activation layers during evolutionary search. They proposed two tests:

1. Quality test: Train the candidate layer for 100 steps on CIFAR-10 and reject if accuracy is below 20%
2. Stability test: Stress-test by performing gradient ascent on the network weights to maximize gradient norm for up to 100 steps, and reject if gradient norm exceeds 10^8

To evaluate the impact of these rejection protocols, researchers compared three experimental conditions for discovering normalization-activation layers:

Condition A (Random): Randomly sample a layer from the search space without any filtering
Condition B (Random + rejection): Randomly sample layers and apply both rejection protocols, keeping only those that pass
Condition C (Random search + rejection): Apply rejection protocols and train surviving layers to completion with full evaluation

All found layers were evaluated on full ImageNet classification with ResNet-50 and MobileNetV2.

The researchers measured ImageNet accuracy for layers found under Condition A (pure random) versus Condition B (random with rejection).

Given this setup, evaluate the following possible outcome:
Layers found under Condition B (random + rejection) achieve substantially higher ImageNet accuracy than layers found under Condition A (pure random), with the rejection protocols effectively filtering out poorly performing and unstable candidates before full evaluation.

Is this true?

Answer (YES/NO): NO